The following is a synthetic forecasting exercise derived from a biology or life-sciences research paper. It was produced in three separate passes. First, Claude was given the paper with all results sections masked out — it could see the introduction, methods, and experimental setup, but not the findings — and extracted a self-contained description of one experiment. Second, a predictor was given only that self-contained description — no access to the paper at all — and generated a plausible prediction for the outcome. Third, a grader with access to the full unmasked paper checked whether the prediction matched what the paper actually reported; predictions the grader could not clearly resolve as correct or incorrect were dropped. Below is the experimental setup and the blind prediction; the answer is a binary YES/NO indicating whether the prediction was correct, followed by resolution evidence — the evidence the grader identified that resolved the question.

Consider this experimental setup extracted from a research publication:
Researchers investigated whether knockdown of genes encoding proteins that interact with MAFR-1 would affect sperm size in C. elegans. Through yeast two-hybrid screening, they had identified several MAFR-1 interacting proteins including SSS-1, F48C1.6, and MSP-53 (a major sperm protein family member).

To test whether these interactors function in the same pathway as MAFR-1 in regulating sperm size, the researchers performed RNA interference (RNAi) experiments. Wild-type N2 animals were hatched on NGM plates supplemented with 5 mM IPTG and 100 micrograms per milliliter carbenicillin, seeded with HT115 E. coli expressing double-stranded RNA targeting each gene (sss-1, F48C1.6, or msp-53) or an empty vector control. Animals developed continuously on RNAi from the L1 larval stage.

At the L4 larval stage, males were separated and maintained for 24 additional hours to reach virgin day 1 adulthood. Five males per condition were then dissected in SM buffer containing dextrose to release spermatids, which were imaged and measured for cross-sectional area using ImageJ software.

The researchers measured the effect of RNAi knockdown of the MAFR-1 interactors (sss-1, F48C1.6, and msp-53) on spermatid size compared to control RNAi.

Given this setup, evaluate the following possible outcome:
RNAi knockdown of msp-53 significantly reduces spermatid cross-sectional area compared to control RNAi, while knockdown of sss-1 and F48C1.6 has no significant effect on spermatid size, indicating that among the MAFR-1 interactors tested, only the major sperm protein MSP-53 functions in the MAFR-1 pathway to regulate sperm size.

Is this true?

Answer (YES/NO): NO